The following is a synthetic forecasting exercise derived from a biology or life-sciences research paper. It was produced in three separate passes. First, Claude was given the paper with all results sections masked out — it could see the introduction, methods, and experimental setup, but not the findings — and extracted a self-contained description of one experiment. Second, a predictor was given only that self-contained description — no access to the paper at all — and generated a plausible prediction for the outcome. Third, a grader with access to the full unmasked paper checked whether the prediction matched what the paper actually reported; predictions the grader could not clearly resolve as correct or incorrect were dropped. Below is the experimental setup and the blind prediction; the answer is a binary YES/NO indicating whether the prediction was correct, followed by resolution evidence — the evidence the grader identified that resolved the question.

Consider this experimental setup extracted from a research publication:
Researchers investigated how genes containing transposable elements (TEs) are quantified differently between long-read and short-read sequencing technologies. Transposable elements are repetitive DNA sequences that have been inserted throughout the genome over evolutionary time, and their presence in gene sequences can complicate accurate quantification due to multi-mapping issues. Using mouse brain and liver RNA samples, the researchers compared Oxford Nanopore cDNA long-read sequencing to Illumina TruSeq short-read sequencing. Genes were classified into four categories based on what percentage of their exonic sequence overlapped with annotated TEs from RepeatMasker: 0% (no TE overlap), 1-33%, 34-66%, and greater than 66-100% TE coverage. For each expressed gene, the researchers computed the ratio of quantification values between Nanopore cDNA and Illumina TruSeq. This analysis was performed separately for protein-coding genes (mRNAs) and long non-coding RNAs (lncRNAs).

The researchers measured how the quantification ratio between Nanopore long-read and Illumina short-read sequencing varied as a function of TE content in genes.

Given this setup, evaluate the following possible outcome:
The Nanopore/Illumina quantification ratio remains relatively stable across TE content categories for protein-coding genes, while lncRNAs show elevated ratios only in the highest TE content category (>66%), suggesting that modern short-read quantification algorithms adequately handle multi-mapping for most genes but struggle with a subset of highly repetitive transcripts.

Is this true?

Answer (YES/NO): NO